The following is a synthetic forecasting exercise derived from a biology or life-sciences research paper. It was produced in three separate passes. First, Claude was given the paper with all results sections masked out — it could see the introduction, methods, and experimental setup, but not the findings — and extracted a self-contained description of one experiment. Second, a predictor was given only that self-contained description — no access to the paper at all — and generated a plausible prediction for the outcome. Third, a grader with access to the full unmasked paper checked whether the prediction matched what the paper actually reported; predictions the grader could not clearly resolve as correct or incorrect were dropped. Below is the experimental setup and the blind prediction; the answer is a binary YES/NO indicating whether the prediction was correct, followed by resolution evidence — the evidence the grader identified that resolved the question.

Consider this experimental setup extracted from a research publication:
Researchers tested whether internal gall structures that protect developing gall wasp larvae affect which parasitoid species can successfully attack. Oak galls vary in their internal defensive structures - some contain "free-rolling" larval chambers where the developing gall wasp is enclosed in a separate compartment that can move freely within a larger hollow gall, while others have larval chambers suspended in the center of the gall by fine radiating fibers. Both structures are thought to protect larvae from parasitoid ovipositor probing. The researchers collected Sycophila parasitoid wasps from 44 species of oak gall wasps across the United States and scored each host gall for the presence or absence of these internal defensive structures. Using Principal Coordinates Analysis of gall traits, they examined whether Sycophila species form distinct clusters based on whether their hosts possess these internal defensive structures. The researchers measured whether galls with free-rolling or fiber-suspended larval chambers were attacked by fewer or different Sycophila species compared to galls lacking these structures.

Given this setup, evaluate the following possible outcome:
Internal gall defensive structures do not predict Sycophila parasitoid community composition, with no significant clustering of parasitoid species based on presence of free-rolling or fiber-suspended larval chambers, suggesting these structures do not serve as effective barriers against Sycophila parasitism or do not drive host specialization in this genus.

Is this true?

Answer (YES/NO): NO